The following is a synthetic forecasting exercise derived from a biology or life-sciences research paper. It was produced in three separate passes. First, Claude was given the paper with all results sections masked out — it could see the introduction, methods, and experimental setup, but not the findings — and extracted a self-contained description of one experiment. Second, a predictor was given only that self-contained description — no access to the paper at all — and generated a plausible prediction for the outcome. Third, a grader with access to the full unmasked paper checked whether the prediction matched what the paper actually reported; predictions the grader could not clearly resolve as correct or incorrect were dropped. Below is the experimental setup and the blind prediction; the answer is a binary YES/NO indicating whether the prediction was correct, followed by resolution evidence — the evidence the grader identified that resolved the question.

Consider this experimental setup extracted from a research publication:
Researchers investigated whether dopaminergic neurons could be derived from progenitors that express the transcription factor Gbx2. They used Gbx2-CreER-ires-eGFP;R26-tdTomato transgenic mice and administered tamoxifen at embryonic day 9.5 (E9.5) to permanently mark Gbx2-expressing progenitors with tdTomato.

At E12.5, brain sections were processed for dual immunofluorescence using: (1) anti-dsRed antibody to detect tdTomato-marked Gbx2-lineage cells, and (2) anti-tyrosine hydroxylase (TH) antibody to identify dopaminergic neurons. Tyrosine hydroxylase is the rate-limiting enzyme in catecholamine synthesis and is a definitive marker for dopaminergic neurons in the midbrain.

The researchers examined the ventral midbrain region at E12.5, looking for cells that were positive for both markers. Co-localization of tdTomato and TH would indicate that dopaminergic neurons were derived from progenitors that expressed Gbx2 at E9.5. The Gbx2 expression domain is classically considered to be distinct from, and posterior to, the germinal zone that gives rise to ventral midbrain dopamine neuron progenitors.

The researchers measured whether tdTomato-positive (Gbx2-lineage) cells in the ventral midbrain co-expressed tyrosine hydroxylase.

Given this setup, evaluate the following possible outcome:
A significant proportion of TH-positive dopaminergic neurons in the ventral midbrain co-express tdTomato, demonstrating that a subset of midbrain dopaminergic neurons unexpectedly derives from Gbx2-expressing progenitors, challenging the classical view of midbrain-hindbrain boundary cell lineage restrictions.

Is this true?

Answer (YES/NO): YES